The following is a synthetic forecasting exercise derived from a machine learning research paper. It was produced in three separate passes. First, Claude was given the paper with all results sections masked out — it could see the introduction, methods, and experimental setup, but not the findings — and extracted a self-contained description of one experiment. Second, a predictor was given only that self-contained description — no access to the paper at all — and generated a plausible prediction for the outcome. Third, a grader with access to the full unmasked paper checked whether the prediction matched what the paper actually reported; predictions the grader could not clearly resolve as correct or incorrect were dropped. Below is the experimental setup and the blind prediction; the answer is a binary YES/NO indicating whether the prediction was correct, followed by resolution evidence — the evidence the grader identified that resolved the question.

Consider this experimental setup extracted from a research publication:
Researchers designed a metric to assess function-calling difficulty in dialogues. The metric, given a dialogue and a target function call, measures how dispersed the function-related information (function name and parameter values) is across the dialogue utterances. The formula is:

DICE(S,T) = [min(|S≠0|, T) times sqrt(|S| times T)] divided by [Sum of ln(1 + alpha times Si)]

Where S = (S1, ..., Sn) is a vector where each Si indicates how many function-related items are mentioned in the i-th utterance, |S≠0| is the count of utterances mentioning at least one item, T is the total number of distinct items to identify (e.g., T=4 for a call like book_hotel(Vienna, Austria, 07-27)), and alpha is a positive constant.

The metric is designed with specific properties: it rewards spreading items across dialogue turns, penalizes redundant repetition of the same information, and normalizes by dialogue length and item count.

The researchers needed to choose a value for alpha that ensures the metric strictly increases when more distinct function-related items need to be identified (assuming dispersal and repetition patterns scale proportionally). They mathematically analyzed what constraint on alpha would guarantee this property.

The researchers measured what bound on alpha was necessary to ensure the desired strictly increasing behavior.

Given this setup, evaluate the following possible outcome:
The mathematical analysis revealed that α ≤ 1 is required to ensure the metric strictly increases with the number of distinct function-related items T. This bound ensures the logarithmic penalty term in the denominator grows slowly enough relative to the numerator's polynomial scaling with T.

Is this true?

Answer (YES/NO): NO